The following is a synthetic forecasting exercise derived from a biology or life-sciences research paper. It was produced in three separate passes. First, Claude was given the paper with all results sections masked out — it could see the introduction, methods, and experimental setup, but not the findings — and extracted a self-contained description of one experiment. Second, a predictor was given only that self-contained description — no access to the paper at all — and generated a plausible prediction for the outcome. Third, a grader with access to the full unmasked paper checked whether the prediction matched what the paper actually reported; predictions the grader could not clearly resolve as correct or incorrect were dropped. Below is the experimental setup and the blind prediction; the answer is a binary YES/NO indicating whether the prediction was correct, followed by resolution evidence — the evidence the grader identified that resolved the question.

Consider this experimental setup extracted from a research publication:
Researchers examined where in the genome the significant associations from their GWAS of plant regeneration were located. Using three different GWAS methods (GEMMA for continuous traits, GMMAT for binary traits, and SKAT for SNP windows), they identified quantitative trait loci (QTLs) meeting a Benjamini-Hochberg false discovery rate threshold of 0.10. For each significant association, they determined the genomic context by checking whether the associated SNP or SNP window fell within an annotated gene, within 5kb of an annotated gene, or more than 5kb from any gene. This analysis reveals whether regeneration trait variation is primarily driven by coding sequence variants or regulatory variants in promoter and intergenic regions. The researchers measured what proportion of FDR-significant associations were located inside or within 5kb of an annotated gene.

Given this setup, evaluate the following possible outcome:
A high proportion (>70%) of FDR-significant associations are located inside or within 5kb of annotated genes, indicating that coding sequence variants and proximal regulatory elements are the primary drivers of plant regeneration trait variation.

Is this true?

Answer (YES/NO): YES